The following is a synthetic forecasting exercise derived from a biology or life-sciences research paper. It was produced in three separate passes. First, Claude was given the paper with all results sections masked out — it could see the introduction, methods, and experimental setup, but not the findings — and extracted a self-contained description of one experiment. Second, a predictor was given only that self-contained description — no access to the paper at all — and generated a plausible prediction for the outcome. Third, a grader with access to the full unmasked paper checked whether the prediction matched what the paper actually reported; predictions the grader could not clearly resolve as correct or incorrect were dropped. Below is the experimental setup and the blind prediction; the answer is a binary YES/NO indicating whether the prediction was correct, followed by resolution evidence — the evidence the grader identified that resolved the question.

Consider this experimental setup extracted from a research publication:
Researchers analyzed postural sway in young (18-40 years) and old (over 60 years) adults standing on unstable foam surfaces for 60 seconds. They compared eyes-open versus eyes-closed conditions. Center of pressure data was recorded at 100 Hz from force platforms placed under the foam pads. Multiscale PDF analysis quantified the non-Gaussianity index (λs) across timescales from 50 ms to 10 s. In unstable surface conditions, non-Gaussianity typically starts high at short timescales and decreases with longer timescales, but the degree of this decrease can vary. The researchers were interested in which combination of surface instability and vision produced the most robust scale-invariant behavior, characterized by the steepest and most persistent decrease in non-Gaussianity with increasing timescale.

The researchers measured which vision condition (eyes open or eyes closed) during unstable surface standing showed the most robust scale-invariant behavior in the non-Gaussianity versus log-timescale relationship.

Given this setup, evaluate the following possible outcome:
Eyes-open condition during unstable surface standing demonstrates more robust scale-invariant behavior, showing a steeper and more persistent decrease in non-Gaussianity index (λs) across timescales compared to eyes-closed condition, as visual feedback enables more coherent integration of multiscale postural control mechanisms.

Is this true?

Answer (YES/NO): NO